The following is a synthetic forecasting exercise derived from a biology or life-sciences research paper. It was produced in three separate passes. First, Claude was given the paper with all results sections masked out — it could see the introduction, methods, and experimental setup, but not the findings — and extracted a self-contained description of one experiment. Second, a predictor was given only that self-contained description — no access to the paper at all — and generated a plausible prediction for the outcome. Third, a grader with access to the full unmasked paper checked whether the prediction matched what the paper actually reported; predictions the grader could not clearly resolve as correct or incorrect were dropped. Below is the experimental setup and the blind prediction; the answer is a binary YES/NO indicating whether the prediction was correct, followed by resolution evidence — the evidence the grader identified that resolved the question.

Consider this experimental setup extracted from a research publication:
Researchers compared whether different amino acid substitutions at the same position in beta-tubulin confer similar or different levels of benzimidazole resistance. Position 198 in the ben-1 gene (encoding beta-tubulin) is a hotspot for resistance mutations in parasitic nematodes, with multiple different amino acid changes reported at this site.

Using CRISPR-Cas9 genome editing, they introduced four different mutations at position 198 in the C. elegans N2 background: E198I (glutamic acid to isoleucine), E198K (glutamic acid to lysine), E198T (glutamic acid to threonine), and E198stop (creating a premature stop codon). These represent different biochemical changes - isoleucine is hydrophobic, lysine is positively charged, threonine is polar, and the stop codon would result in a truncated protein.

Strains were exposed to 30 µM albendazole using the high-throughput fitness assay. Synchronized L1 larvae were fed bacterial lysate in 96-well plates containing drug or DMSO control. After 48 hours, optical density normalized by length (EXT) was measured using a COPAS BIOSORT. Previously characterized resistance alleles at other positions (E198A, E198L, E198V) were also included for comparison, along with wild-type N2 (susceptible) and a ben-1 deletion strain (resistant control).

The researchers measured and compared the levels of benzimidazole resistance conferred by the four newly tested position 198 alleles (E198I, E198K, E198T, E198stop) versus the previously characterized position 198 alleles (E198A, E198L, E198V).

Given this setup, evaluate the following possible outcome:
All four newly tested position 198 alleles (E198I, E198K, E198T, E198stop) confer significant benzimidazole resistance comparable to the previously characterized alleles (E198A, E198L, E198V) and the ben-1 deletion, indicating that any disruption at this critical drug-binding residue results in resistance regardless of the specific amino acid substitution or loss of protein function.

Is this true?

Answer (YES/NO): YES